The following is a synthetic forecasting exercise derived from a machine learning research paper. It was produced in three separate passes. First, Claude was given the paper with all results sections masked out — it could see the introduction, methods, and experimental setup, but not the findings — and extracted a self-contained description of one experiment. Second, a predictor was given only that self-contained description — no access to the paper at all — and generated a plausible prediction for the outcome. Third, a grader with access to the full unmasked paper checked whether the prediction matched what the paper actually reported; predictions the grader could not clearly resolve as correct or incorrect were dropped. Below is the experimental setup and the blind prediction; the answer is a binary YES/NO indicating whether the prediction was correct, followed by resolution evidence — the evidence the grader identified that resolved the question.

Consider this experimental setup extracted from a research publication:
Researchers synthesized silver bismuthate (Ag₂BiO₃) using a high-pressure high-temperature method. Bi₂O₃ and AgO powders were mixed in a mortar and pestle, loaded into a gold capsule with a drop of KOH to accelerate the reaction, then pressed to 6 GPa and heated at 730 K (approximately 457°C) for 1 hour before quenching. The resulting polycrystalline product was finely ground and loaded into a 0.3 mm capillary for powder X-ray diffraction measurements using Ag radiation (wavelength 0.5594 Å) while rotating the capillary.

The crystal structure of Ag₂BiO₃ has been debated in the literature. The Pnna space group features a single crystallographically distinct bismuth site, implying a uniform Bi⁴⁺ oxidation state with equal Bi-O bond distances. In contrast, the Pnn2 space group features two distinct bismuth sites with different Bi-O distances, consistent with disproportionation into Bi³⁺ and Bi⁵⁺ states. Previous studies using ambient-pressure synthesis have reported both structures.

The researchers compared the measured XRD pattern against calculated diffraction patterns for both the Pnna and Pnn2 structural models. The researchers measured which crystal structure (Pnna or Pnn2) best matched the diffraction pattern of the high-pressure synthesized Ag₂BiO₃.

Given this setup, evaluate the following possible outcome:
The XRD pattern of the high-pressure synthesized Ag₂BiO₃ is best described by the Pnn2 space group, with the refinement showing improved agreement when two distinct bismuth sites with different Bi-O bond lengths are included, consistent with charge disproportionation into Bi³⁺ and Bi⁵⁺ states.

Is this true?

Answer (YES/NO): NO